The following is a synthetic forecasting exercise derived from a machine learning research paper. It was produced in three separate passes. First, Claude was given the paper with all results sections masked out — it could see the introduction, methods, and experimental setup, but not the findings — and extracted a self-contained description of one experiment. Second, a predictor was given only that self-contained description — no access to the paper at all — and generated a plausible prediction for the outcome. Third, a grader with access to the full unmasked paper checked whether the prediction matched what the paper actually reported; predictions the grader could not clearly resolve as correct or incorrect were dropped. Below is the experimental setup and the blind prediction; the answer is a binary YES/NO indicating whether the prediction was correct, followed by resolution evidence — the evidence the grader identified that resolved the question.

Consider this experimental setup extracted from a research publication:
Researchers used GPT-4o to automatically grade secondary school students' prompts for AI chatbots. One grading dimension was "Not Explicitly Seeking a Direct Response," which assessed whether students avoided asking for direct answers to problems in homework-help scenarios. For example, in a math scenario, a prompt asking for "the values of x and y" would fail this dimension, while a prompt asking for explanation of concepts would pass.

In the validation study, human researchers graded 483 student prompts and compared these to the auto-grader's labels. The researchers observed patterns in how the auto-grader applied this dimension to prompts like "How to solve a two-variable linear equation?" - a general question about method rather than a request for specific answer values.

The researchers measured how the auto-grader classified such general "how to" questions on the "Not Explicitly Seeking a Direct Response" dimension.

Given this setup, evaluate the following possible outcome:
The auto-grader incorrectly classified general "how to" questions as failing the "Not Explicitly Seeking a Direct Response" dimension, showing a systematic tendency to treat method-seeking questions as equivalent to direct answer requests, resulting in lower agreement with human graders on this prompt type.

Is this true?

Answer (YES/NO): NO